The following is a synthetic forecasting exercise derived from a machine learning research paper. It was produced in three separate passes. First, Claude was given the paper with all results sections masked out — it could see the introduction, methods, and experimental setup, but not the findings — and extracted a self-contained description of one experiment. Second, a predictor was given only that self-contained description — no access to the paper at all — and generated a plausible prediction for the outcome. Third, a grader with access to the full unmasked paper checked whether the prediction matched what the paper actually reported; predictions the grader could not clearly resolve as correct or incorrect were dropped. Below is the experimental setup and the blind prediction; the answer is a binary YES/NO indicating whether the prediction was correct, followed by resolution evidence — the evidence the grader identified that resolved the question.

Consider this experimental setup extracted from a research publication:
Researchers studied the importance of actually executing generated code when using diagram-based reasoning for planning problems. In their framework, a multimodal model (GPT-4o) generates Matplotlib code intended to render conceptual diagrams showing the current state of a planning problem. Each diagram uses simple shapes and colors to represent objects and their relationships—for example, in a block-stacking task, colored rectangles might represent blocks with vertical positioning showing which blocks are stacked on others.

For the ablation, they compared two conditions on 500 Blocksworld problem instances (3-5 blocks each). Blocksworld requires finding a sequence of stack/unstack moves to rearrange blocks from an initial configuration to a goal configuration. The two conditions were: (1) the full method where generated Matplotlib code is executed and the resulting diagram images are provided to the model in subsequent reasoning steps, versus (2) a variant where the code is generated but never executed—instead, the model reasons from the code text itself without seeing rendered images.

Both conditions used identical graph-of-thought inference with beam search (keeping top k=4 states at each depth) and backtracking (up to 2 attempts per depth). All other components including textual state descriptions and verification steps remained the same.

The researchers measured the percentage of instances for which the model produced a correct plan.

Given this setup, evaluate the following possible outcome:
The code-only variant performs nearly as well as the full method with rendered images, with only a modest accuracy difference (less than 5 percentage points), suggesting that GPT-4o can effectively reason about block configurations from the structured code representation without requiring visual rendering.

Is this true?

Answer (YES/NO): NO